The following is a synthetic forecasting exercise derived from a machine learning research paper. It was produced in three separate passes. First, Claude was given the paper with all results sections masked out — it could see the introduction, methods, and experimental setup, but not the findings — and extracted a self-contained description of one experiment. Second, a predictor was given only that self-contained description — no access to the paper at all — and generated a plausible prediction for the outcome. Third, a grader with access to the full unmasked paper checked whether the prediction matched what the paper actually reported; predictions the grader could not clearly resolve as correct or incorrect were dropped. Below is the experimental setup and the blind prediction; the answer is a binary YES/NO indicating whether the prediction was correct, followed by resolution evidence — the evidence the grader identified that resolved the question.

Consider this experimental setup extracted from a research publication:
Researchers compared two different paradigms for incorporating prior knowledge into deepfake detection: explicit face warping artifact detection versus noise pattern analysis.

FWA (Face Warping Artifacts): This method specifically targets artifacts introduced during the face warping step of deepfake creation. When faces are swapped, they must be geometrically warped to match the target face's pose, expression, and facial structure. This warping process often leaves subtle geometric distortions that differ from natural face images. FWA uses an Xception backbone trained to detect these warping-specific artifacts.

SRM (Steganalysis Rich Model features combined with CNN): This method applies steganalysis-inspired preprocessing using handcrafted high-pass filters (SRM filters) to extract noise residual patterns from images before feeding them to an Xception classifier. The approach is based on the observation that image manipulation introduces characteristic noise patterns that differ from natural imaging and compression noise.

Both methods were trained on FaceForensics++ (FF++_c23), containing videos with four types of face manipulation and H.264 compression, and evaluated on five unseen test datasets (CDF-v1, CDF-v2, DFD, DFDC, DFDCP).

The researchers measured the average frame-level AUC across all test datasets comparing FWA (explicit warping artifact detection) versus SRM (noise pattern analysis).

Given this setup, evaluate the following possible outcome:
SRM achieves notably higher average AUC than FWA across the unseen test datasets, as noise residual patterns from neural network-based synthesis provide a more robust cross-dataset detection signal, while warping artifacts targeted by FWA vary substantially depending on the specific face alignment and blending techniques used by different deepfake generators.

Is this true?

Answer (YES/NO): YES